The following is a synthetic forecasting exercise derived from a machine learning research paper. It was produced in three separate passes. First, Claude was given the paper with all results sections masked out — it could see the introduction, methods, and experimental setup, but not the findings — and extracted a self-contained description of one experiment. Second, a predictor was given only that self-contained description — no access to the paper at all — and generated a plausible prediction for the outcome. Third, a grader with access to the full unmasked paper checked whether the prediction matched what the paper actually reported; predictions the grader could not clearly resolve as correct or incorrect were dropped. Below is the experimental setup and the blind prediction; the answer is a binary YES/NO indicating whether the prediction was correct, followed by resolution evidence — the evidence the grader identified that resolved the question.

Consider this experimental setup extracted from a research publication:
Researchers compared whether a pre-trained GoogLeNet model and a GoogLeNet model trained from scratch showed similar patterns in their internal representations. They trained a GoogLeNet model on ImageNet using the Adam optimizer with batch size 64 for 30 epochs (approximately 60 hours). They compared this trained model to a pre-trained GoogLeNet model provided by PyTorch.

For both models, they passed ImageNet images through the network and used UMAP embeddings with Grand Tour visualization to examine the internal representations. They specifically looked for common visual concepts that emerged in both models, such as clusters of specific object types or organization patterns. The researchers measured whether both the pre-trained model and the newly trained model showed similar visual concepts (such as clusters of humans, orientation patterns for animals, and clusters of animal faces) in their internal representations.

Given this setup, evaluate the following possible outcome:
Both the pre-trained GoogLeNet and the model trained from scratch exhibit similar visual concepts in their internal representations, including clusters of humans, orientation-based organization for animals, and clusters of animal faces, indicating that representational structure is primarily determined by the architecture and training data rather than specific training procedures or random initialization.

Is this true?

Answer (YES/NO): YES